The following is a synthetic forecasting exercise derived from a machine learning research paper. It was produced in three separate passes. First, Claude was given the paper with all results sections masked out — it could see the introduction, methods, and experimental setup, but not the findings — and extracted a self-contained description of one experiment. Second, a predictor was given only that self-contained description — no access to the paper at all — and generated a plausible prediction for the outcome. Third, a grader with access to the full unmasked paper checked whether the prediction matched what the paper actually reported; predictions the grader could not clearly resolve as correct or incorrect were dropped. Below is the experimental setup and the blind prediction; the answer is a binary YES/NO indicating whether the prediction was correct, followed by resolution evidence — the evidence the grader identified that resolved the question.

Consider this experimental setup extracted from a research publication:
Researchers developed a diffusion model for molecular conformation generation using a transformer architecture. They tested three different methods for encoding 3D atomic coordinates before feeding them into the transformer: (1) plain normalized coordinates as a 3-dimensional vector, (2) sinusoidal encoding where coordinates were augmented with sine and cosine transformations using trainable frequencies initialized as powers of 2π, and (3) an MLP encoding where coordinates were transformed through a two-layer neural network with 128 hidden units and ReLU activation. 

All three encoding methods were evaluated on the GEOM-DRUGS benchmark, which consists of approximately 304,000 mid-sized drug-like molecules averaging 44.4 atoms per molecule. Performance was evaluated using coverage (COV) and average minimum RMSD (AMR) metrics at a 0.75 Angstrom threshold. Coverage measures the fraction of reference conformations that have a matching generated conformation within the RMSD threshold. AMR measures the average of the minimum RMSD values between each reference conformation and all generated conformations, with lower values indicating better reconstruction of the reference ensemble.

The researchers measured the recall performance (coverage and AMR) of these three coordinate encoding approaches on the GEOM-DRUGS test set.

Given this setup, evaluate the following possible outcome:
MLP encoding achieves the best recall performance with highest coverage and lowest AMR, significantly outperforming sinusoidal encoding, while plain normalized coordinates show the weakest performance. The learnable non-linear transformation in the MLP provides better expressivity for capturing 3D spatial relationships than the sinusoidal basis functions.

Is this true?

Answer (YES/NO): NO